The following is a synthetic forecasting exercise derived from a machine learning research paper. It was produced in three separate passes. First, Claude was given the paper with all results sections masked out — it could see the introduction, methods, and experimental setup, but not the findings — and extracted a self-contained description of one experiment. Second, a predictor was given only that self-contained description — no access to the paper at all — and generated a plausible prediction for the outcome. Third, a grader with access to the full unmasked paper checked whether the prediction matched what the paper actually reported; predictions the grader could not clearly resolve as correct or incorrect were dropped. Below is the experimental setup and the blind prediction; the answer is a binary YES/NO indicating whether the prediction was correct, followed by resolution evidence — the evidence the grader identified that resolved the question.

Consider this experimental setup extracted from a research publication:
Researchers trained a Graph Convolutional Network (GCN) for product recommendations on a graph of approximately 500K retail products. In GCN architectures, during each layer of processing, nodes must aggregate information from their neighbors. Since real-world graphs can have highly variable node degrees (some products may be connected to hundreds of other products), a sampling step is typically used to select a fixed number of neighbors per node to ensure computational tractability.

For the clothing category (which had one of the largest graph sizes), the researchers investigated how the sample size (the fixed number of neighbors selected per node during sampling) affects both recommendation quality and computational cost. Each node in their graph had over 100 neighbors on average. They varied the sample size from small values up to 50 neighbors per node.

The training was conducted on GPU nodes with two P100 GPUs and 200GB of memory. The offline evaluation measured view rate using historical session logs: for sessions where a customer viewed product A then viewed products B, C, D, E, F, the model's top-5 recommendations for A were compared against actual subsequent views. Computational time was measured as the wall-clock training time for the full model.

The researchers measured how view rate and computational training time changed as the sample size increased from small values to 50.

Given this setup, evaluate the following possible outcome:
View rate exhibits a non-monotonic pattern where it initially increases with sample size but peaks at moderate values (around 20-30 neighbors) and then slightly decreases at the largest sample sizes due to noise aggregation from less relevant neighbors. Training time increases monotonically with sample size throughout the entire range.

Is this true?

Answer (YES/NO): NO